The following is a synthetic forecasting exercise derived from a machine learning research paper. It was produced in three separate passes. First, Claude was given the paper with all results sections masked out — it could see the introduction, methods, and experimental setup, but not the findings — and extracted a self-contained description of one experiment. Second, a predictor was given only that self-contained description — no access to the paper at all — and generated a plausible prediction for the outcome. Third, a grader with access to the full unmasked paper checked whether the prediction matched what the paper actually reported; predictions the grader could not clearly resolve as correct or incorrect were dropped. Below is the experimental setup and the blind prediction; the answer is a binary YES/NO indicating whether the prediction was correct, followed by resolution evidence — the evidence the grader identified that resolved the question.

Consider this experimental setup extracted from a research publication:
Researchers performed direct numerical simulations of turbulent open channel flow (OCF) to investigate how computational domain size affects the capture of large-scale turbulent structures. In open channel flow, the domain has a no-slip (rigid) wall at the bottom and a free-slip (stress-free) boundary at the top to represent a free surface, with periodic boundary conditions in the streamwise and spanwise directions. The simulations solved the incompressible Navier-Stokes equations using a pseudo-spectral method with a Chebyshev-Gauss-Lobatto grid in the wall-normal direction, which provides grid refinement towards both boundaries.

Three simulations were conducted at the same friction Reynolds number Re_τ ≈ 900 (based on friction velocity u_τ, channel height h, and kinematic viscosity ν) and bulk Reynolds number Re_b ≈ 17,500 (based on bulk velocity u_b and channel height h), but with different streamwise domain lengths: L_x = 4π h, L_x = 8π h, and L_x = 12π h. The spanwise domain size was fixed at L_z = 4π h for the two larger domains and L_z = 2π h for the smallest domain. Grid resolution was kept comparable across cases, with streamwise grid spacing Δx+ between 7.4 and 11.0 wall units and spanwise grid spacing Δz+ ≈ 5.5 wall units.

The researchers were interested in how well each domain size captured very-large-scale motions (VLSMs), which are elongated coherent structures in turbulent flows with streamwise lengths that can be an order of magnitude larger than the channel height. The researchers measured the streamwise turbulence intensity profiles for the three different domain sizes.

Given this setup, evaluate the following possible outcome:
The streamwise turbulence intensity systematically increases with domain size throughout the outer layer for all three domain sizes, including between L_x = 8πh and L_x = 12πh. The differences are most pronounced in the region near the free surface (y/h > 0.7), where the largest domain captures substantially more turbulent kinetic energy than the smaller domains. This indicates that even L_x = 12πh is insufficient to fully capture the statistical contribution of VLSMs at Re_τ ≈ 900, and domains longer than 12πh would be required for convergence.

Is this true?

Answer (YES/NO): NO